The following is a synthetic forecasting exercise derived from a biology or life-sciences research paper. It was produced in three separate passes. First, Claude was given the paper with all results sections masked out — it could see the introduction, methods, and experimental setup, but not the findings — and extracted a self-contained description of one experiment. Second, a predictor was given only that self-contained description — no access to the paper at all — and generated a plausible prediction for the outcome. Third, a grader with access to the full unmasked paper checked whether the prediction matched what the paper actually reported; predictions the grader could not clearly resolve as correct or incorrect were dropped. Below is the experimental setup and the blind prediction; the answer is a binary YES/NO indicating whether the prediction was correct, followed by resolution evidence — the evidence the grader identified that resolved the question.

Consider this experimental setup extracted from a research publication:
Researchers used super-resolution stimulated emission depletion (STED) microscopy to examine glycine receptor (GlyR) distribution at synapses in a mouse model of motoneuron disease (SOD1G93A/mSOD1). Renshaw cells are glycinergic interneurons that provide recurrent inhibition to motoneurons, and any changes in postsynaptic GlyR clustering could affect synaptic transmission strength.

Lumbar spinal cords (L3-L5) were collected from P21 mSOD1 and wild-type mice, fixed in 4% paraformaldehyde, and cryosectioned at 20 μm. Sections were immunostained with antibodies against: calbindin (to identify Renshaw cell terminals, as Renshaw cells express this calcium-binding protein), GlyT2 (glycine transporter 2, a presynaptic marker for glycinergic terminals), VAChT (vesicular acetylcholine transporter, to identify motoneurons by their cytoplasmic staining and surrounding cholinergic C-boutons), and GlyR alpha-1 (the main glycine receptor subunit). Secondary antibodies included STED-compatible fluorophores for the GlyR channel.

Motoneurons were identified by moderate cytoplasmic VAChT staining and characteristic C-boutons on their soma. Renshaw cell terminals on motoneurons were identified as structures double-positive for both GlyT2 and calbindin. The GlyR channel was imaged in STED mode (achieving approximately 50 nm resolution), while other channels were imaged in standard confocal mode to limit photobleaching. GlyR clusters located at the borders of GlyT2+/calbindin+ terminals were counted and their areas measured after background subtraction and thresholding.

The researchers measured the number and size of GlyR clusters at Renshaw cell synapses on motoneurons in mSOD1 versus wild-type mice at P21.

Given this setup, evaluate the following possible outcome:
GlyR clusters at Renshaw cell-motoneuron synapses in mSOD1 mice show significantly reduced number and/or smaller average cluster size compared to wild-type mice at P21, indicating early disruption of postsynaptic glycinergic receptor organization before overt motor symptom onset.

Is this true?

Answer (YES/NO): YES